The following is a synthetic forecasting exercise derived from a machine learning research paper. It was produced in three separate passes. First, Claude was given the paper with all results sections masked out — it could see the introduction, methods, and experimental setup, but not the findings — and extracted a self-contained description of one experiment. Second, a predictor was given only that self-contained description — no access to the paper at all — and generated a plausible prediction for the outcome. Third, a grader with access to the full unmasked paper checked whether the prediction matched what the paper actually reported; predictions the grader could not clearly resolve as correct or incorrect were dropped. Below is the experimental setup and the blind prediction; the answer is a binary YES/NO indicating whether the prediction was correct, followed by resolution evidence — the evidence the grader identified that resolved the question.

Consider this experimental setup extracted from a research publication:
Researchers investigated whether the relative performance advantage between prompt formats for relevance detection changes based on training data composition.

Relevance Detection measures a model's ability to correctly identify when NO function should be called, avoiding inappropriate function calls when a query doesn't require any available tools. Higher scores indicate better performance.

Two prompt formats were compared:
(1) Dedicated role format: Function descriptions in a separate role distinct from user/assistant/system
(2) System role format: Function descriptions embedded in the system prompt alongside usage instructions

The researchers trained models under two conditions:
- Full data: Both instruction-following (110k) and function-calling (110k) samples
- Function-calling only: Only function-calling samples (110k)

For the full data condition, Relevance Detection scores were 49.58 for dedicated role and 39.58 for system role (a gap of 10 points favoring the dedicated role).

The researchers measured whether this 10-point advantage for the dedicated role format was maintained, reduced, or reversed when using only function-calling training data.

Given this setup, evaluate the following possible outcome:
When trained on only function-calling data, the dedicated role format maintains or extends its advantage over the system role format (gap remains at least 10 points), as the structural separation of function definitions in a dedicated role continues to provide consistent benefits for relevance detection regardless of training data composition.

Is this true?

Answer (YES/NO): YES